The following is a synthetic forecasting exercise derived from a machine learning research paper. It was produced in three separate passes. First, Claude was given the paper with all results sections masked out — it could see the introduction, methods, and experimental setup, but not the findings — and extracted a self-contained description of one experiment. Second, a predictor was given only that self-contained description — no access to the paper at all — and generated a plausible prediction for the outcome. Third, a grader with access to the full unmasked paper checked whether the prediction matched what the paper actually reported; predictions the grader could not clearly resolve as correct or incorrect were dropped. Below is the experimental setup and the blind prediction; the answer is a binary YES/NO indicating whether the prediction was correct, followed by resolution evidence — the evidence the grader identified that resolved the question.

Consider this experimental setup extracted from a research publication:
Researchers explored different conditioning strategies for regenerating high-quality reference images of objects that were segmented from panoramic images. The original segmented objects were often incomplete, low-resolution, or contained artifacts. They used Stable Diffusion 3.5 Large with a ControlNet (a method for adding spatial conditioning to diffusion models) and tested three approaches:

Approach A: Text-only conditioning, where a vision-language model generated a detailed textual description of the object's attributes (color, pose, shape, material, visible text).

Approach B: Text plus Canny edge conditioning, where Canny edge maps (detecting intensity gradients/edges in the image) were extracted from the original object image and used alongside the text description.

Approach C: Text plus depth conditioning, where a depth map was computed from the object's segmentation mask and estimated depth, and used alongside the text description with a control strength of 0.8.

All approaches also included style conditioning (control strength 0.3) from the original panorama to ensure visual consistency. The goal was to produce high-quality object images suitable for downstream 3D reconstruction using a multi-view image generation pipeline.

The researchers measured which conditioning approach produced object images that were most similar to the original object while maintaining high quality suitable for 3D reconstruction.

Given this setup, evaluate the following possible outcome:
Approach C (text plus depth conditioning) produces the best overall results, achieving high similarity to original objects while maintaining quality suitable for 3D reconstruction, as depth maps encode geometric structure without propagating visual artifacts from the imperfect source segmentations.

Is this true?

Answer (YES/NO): YES